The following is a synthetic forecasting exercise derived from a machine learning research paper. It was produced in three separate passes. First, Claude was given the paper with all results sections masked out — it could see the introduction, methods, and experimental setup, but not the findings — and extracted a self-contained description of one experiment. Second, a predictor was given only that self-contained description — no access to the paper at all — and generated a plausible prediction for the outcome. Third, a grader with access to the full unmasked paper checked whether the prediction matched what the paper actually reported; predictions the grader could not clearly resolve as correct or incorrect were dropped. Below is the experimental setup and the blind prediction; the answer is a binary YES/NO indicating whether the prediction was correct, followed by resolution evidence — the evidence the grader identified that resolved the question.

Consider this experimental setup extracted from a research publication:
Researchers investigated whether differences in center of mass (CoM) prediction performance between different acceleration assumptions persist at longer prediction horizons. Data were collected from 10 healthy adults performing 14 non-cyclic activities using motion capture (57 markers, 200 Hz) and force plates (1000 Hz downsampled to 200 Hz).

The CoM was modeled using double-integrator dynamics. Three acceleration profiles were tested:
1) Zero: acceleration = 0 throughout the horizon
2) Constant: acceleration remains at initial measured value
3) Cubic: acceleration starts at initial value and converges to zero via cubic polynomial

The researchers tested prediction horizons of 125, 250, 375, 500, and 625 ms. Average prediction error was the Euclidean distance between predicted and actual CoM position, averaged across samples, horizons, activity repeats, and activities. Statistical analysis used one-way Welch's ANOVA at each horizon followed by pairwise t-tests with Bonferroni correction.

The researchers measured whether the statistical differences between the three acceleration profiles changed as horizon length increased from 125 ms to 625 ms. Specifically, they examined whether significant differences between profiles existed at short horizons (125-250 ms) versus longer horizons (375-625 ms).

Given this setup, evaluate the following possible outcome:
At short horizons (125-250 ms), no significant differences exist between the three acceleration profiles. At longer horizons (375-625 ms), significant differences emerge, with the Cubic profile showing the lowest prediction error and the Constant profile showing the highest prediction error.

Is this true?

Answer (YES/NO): NO